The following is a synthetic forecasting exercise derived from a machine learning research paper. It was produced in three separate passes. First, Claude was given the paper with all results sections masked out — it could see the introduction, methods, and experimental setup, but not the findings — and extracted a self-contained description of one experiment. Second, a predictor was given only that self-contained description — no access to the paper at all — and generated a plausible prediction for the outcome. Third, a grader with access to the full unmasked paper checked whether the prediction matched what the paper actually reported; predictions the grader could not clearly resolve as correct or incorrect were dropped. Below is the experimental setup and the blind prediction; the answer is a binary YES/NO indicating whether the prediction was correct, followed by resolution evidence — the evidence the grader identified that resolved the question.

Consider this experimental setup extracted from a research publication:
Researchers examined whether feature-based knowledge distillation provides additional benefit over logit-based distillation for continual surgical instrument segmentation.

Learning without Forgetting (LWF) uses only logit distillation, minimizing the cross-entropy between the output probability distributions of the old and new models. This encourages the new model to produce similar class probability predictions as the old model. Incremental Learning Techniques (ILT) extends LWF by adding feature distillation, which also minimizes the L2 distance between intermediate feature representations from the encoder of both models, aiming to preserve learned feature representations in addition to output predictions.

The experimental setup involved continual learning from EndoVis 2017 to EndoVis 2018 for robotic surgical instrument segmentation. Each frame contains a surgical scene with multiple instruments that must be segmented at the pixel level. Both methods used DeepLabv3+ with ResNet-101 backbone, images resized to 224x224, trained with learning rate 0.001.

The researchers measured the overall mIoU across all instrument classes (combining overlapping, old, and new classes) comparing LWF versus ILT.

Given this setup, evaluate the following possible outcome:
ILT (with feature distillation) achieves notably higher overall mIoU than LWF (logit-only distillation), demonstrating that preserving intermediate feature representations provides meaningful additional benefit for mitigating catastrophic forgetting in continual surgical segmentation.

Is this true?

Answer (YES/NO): NO